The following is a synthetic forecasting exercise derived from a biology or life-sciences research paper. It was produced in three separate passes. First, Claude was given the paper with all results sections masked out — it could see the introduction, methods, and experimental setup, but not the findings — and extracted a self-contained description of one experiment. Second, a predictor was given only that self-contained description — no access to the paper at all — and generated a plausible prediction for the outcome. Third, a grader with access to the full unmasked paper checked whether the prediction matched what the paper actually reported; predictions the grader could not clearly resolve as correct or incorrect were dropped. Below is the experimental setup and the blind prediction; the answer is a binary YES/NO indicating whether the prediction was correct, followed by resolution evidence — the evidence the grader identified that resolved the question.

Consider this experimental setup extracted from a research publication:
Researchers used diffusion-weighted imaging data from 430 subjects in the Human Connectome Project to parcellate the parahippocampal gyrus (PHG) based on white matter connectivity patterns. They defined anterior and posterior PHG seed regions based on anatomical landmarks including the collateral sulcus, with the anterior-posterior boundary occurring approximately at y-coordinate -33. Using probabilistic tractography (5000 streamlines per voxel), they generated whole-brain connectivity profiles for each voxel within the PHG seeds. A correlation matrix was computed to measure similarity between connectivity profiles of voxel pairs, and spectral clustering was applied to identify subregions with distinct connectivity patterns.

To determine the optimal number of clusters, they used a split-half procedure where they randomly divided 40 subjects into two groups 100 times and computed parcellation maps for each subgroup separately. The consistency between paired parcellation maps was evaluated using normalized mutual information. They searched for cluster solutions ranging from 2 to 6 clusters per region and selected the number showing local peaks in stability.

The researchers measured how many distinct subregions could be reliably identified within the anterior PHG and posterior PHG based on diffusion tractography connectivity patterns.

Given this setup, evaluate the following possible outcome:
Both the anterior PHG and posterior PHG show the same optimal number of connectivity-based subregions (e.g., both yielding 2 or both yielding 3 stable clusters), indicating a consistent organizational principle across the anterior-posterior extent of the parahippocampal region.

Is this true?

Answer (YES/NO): NO